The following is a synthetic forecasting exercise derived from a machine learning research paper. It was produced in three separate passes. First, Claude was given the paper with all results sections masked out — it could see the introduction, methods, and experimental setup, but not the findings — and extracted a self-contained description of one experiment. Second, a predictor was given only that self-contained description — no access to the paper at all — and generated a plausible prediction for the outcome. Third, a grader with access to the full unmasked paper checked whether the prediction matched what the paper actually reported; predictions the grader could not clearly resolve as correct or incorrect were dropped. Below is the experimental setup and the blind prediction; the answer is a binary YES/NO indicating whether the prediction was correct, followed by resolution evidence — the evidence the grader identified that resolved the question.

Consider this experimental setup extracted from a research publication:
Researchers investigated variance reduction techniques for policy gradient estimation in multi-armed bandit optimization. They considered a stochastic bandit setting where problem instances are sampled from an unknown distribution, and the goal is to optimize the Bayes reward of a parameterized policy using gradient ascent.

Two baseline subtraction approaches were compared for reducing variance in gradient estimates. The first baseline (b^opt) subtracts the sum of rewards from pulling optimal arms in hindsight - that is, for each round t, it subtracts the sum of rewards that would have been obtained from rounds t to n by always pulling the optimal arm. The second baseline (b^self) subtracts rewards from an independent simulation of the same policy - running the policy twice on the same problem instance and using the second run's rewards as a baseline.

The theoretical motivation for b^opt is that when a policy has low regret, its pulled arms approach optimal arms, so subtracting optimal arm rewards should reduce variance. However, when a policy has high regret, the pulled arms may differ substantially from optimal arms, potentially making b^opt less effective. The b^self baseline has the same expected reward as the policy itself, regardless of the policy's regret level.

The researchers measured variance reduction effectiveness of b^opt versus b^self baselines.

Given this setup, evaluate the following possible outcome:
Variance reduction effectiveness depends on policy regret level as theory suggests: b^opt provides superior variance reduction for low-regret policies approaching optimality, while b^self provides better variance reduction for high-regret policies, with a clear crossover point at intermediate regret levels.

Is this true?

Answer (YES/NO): NO